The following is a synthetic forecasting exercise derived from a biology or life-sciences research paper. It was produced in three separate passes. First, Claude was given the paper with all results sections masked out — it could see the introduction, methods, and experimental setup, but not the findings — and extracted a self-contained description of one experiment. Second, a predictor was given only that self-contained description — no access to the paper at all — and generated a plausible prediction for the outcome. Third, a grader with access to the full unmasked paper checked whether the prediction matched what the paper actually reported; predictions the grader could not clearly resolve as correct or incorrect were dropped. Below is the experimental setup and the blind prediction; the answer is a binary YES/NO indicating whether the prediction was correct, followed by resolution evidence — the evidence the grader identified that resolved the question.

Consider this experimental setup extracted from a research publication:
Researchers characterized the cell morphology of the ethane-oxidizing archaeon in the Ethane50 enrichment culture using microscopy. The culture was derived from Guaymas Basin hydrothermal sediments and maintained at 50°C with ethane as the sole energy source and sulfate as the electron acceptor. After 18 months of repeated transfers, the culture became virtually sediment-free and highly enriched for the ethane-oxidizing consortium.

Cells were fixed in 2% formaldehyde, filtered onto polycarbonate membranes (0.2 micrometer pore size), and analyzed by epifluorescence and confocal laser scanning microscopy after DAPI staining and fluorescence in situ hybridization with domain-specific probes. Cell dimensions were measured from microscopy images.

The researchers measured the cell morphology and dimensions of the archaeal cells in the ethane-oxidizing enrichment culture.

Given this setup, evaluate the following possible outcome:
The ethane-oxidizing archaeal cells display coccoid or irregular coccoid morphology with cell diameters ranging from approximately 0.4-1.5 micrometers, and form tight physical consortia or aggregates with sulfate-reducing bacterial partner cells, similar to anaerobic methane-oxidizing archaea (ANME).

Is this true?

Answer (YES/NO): YES